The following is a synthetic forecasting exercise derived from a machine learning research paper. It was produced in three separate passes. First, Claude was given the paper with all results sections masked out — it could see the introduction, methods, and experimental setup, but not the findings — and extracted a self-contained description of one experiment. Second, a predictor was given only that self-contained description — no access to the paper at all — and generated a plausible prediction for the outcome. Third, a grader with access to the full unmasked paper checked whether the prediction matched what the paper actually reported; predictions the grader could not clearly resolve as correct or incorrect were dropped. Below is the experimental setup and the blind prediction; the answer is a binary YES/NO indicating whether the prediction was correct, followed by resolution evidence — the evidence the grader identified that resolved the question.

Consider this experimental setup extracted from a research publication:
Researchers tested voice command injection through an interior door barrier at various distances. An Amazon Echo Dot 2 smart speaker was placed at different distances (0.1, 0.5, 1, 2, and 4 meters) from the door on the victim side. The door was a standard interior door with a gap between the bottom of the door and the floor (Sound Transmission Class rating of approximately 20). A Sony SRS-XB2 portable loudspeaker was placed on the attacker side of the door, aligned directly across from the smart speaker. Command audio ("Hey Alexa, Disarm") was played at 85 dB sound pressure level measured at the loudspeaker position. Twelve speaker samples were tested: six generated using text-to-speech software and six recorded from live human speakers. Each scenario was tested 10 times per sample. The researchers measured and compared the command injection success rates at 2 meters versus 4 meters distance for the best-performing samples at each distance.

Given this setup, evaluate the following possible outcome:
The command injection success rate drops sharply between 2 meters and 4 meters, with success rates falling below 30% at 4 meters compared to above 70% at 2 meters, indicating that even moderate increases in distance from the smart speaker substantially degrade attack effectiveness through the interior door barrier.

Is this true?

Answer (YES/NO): NO